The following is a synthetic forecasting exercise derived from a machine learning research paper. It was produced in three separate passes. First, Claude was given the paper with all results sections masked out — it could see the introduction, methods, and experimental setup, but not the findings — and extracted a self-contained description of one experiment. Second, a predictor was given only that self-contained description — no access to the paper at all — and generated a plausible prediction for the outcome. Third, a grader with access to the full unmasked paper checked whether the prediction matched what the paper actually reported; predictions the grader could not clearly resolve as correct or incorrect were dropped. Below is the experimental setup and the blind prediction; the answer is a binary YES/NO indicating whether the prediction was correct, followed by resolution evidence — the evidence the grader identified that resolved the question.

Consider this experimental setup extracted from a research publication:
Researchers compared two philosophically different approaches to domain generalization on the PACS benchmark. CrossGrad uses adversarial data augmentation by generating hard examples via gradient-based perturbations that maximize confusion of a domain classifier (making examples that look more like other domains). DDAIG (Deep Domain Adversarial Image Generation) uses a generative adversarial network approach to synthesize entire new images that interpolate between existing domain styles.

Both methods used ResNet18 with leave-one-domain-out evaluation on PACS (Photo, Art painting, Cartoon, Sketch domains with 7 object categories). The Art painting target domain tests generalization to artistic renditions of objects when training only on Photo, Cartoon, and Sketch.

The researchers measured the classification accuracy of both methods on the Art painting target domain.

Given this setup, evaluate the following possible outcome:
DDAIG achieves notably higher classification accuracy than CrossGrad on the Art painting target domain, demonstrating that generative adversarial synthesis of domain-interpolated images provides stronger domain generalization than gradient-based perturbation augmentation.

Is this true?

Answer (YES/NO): YES